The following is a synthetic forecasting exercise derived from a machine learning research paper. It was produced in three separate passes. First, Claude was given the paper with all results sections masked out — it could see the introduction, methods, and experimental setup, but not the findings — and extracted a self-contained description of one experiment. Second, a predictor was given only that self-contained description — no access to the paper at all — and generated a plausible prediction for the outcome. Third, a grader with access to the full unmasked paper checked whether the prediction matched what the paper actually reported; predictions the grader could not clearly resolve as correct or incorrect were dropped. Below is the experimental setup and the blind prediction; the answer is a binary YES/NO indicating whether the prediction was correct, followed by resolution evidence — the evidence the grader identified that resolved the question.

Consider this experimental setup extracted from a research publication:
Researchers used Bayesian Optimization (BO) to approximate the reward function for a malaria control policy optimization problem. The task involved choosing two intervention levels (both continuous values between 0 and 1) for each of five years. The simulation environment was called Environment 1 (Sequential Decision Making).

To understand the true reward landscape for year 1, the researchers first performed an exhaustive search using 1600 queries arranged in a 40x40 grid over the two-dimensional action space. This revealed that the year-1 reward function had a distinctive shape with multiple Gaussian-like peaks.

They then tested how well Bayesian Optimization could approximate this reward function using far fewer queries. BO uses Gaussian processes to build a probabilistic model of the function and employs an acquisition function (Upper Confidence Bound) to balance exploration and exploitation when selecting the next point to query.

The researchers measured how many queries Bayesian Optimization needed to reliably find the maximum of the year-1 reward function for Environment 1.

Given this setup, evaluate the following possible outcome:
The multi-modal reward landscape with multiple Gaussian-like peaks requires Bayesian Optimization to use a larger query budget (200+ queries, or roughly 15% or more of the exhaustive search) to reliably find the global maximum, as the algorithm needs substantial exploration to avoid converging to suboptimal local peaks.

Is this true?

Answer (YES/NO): NO